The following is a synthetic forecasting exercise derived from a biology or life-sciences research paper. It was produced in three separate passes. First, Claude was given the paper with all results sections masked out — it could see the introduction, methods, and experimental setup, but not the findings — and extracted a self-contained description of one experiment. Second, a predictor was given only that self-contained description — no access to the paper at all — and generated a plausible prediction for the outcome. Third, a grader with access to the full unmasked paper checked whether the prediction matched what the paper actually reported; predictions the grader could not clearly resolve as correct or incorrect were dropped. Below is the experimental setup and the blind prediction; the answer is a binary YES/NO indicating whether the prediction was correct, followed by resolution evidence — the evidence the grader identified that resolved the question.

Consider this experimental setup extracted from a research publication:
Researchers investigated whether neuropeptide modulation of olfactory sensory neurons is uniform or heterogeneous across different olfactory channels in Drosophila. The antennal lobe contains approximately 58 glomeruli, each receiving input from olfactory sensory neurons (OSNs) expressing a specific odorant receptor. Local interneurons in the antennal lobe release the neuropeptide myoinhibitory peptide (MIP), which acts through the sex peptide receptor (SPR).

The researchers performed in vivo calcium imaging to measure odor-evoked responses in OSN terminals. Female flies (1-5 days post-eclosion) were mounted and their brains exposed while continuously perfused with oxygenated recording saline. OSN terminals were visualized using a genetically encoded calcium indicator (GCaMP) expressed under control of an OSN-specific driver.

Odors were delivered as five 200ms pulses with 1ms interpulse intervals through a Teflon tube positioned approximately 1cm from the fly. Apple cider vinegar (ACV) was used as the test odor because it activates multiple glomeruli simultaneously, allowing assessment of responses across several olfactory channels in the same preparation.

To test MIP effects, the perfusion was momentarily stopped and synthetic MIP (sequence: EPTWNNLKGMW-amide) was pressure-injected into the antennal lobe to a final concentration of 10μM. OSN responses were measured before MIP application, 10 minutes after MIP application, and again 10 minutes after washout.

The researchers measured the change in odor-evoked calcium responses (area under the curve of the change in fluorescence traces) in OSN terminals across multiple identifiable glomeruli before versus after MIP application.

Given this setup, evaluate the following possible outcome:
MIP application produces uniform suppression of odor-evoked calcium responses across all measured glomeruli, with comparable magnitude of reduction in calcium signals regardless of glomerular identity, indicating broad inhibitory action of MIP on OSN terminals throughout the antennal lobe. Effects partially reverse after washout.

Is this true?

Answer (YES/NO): NO